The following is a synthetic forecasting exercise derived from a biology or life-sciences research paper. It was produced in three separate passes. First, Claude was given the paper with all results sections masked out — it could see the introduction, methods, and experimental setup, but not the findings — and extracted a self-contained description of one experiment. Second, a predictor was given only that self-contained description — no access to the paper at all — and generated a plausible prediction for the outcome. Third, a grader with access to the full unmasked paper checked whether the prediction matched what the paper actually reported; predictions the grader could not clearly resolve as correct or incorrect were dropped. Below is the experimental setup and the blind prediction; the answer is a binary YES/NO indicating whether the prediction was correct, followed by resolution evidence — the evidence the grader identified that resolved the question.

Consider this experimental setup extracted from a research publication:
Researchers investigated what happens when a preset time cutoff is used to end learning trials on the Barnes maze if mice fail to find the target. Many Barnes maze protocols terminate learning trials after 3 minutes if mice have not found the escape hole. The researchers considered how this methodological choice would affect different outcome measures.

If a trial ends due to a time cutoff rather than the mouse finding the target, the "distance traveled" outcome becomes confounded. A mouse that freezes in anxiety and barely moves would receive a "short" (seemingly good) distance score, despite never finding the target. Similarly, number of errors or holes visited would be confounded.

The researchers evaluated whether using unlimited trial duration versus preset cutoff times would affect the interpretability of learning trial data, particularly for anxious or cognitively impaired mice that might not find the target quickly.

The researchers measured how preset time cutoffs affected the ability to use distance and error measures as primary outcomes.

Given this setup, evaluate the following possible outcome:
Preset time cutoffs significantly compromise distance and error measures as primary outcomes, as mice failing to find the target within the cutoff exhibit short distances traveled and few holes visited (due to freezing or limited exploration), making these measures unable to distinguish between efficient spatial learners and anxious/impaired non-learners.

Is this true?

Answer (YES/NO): YES